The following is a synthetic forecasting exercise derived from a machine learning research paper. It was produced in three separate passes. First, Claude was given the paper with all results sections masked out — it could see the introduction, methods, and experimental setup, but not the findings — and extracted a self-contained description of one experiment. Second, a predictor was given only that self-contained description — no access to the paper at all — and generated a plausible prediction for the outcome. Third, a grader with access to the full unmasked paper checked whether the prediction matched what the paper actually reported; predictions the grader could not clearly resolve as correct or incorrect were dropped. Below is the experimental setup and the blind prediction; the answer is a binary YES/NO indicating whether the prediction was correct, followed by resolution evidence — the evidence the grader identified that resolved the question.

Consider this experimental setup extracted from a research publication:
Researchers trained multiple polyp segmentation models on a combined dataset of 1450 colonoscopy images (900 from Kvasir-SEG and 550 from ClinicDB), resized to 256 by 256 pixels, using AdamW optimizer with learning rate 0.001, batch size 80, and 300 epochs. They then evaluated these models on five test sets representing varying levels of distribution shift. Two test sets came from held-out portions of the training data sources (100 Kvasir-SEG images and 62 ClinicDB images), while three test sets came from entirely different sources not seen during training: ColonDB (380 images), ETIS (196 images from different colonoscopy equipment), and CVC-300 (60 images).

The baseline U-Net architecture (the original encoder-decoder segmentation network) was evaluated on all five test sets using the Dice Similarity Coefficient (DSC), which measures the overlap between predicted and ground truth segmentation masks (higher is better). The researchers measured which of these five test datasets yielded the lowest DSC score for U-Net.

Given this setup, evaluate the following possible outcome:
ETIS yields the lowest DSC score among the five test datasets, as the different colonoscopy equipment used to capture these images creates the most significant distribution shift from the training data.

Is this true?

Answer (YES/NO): YES